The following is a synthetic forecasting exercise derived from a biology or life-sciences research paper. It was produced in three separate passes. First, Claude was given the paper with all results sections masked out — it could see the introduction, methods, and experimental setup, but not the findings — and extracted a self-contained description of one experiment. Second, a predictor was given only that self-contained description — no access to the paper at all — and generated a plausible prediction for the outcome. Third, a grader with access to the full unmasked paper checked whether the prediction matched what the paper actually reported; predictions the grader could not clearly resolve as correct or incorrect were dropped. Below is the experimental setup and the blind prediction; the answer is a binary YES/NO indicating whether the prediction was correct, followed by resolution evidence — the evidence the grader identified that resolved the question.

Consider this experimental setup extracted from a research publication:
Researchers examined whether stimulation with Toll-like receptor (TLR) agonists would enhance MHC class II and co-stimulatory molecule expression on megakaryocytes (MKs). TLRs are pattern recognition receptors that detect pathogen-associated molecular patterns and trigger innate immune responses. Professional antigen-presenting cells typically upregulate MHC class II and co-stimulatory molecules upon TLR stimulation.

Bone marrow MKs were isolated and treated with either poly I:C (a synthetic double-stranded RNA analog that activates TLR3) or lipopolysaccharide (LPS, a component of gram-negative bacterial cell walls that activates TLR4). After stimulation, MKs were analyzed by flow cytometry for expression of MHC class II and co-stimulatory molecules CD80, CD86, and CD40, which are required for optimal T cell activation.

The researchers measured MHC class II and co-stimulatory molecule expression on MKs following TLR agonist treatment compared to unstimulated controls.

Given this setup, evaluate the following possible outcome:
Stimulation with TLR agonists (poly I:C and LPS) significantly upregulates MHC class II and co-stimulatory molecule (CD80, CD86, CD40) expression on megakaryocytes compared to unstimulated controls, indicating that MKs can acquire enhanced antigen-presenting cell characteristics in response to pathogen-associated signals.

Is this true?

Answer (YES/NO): YES